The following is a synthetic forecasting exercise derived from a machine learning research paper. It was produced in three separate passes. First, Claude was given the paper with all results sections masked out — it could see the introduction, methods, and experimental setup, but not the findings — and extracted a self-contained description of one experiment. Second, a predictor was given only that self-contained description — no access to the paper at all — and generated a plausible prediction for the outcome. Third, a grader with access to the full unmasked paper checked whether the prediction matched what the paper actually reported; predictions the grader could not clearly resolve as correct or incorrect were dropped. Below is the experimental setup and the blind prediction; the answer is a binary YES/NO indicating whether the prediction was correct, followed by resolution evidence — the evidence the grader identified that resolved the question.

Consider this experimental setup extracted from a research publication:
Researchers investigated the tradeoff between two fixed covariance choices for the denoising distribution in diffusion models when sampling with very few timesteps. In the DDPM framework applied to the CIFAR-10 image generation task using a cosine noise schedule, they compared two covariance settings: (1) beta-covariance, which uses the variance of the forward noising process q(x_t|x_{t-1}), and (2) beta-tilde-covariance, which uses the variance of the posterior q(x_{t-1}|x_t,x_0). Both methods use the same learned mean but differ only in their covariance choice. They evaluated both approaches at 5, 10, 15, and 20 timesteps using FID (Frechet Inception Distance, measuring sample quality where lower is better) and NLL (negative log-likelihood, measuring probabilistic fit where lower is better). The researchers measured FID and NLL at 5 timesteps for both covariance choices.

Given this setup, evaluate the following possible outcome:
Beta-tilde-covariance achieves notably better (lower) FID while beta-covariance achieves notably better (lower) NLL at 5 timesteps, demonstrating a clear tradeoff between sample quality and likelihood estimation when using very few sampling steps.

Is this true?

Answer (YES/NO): YES